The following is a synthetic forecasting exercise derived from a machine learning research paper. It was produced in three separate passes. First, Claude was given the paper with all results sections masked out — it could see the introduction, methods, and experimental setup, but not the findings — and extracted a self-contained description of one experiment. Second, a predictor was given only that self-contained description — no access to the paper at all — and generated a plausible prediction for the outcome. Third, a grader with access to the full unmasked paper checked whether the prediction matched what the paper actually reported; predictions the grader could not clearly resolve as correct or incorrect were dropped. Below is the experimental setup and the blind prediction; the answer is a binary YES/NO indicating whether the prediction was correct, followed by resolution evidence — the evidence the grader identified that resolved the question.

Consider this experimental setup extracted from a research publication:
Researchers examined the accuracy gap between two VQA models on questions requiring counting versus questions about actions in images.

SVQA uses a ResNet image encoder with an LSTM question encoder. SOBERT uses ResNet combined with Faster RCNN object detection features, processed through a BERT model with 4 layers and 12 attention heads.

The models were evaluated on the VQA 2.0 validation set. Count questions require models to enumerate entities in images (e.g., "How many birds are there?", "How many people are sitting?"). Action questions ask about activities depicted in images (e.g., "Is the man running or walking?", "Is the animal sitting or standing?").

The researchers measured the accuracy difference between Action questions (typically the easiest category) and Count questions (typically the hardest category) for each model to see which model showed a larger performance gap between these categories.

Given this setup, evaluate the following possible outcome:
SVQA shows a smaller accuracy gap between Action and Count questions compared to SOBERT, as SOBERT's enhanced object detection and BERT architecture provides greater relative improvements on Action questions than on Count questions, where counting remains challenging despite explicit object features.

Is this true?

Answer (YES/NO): NO